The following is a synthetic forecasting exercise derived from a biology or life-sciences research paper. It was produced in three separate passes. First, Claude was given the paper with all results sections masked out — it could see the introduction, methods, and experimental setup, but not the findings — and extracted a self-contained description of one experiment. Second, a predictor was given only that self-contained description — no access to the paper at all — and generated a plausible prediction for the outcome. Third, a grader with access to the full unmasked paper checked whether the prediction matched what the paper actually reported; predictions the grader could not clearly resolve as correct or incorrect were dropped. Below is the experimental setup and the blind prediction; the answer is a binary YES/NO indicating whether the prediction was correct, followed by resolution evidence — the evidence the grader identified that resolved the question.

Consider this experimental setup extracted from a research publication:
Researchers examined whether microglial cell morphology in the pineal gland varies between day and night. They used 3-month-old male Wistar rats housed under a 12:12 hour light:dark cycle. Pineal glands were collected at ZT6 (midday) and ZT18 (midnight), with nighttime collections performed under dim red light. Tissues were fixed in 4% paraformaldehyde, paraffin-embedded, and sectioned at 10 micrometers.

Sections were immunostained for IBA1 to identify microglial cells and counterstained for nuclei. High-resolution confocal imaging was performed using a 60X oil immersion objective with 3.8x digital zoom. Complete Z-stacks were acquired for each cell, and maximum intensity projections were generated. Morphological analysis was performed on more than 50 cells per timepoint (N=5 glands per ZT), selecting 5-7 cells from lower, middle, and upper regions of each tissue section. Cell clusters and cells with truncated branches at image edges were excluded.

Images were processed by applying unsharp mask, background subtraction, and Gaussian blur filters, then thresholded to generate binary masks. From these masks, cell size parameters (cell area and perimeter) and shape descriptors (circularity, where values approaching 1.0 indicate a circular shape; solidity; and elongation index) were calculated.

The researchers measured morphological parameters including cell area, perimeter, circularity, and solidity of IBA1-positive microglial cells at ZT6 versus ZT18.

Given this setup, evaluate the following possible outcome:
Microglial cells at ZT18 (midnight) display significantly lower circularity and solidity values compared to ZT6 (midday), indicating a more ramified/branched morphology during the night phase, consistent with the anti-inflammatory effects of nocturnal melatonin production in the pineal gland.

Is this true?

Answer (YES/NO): NO